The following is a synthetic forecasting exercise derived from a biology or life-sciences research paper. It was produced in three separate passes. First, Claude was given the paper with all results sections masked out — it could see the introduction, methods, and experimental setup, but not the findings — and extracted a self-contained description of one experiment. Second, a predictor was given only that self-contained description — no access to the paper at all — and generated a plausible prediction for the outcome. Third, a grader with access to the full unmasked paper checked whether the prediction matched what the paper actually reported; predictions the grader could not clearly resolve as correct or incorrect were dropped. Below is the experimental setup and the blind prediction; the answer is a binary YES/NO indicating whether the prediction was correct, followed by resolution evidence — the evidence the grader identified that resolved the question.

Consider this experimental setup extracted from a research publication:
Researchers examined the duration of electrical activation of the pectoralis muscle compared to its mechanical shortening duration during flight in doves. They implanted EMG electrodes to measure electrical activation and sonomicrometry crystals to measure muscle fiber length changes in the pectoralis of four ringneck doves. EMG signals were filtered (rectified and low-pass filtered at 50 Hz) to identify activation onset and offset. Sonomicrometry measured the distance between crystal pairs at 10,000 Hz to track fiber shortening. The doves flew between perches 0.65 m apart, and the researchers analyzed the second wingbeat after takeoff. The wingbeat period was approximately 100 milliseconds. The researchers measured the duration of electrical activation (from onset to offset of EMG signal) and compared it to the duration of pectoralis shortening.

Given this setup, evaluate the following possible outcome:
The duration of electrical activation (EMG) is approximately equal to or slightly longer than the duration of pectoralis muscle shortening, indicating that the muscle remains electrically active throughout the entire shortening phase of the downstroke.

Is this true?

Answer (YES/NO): NO